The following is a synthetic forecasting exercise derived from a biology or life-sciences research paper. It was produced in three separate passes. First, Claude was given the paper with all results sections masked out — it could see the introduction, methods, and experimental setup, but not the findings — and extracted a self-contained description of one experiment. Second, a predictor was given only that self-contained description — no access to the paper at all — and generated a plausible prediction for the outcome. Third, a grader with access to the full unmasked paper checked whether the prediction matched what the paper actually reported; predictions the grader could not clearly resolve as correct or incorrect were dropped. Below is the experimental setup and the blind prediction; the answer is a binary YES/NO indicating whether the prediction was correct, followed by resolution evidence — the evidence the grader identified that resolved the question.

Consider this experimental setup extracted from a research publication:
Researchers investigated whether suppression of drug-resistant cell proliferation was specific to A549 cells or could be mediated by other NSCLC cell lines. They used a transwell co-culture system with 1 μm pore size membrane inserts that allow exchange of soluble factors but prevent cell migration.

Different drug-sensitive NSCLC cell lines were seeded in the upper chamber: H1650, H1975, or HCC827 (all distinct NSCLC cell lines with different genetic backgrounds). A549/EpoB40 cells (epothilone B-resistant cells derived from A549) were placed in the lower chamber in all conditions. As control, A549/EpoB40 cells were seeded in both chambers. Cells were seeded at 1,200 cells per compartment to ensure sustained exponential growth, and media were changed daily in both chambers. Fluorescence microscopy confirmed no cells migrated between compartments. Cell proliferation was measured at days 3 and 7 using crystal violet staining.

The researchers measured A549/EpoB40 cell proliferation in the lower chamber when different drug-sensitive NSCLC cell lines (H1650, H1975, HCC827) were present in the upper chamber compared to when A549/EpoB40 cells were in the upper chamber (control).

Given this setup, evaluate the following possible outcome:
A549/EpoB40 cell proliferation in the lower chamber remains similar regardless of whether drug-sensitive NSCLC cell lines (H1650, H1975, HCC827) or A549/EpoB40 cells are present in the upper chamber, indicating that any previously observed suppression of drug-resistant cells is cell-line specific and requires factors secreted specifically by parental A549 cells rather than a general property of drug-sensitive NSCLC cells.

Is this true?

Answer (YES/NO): NO